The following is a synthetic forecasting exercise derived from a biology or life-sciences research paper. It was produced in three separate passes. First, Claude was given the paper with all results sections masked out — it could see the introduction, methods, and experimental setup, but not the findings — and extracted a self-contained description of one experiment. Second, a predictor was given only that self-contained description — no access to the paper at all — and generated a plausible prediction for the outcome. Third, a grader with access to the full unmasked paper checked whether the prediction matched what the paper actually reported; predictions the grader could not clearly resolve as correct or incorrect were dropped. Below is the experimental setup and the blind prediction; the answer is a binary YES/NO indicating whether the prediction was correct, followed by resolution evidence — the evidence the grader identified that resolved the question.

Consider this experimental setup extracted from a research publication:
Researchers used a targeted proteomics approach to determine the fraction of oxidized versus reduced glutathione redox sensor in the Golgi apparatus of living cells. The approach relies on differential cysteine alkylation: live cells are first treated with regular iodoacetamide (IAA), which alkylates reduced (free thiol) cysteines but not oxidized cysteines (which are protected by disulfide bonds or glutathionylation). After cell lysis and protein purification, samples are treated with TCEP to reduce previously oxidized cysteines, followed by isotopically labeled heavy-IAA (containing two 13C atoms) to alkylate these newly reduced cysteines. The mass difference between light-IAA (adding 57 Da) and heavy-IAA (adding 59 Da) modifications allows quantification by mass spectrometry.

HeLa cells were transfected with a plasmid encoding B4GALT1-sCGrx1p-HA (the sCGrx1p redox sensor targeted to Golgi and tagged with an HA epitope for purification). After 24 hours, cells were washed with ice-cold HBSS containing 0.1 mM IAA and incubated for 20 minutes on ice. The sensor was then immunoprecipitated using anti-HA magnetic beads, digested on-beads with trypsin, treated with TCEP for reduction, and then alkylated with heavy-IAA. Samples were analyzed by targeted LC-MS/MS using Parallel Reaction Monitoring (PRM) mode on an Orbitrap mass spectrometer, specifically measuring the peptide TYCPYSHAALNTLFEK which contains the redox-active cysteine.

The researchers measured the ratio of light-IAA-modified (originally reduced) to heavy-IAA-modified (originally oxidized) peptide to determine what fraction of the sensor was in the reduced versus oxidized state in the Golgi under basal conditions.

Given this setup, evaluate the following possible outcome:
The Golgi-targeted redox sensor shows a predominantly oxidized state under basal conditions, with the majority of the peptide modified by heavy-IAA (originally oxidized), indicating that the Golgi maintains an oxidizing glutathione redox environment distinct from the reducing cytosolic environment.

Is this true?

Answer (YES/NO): YES